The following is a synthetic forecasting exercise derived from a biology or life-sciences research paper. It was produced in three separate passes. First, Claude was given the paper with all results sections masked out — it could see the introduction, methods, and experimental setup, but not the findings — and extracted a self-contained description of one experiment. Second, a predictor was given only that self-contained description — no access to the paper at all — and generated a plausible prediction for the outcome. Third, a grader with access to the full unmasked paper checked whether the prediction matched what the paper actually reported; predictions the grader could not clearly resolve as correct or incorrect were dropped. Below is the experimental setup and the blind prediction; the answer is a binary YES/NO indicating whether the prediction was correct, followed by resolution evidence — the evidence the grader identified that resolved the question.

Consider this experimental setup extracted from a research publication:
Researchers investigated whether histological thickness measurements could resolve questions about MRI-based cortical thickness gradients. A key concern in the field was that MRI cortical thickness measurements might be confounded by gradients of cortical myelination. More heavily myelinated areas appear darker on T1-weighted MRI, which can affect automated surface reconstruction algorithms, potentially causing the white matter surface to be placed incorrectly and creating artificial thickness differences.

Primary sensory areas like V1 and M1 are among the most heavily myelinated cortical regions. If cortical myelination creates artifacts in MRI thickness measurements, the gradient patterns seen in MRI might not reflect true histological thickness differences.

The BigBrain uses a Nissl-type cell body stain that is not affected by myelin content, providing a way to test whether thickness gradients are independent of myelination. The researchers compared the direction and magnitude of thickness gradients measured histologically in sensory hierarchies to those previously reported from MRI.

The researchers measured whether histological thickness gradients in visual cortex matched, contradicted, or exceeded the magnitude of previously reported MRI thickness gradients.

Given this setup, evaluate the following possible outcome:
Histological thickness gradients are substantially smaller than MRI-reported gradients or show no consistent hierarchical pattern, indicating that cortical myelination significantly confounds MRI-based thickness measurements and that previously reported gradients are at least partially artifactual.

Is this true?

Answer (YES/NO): NO